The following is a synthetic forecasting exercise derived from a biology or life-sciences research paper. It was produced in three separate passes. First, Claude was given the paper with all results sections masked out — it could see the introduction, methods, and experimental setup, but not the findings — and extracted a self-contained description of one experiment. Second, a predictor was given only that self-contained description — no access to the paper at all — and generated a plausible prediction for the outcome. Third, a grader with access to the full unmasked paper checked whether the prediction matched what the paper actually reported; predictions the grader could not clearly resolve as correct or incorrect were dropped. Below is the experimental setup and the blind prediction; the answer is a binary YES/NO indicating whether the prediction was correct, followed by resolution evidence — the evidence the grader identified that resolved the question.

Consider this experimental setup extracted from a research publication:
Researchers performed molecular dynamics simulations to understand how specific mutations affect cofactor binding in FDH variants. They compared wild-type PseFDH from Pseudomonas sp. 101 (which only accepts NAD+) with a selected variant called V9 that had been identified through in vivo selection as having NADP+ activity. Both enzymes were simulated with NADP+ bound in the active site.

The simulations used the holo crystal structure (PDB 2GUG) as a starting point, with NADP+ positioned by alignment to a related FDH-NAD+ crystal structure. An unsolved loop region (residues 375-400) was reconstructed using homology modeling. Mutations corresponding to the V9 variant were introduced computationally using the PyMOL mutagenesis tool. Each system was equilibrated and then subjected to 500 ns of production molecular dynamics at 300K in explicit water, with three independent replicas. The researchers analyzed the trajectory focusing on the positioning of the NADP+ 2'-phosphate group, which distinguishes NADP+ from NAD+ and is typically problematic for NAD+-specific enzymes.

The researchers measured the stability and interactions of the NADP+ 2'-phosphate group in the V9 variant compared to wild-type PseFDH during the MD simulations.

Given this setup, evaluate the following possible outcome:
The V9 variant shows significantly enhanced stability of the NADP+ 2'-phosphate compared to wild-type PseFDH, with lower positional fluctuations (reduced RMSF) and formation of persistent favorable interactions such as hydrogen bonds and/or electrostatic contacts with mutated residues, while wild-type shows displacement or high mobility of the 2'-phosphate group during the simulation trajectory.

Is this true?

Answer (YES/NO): YES